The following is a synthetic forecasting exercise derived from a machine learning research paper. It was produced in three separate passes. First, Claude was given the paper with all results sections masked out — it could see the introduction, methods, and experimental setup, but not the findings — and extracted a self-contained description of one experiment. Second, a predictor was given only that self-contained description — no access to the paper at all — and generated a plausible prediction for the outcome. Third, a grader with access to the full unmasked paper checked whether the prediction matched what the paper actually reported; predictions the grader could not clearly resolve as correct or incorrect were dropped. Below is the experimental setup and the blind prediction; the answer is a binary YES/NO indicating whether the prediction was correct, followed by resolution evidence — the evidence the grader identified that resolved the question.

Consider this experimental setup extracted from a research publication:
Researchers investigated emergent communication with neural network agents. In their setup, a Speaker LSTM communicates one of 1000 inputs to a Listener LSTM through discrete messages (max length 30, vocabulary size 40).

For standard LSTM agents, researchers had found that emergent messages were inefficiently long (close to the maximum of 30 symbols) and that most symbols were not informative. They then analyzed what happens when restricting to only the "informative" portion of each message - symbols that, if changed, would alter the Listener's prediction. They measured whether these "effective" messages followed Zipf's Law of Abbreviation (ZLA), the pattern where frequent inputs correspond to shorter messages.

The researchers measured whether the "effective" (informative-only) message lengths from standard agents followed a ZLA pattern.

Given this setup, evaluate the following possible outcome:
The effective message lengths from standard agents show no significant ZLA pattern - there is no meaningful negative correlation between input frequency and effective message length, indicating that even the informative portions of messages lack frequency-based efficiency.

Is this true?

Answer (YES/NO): NO